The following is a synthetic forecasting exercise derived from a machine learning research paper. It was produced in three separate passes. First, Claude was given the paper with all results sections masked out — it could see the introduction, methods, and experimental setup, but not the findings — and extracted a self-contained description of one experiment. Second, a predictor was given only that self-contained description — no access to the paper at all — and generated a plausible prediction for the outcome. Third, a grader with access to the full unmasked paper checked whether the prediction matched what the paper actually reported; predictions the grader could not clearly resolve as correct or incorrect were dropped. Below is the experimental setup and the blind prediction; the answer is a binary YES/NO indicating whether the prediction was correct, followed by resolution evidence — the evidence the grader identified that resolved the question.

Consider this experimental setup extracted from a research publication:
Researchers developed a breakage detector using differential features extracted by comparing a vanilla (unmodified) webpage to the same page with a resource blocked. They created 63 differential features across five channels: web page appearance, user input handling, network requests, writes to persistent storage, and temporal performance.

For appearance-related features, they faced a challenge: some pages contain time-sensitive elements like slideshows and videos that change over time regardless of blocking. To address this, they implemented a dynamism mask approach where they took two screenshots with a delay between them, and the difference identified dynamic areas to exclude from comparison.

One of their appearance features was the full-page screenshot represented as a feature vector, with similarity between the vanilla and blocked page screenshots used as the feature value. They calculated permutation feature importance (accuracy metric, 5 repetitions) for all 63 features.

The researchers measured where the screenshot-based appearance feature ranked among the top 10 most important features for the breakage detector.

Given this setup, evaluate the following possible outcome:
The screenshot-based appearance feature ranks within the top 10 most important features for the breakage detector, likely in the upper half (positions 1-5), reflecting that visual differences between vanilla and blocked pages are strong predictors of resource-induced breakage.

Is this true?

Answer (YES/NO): NO